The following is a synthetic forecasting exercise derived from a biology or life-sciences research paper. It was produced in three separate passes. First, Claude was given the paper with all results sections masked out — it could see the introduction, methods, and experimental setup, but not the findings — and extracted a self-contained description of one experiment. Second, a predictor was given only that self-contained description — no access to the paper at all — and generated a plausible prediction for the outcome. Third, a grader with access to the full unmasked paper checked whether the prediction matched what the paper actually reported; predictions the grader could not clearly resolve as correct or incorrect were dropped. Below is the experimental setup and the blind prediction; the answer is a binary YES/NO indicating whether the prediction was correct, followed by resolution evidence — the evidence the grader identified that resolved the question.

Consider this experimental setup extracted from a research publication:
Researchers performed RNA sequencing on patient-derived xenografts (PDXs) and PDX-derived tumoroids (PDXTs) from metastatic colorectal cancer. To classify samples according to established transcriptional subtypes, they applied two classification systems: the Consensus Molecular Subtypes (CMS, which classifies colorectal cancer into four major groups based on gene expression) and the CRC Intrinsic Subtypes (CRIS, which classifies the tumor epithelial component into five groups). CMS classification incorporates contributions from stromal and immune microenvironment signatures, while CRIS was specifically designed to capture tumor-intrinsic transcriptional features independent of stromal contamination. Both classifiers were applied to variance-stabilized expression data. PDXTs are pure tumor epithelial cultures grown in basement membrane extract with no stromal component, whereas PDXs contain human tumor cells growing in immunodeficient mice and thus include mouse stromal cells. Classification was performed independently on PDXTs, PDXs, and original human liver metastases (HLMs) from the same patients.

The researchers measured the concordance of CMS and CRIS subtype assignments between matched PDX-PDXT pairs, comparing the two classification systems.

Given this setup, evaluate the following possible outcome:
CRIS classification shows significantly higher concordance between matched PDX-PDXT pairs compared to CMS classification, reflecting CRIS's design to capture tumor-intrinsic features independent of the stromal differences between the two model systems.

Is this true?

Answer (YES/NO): NO